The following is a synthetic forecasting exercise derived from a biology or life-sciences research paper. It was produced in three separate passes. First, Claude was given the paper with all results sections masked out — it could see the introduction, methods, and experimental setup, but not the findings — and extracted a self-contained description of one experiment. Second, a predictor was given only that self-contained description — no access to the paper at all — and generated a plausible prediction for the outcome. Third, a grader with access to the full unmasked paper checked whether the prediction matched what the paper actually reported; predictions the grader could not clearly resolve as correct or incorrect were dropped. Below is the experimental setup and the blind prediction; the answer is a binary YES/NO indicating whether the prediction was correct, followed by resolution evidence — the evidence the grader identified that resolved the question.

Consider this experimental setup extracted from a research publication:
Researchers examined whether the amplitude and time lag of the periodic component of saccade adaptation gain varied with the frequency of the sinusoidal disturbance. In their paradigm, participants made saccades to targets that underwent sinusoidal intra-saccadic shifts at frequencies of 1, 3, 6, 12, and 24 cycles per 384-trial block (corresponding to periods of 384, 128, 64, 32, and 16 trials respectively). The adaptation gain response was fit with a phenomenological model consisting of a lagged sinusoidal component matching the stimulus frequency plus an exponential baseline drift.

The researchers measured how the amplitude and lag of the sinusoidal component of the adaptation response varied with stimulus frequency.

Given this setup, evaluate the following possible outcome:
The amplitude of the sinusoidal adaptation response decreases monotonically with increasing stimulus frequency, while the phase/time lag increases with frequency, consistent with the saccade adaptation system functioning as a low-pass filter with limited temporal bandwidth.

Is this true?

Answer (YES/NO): NO